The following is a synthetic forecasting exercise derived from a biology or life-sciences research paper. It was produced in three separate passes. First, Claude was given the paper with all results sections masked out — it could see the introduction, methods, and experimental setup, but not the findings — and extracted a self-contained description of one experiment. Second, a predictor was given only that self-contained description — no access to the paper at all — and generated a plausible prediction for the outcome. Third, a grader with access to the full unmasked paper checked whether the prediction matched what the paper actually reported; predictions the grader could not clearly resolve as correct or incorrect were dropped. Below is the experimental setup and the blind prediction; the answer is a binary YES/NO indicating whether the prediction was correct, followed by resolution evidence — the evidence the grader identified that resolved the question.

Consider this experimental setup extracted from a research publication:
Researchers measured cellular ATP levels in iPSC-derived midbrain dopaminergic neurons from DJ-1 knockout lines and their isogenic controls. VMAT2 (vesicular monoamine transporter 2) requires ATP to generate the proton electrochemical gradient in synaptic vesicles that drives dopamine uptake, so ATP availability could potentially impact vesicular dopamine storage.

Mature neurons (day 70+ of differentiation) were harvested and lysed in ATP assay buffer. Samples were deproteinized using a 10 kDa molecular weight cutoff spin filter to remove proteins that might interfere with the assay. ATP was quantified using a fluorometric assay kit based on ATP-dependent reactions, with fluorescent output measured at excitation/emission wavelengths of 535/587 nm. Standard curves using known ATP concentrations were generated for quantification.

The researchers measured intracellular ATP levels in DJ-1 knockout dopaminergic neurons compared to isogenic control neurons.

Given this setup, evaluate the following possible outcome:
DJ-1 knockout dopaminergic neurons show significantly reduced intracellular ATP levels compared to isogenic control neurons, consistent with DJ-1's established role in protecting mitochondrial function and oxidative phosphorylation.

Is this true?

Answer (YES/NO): YES